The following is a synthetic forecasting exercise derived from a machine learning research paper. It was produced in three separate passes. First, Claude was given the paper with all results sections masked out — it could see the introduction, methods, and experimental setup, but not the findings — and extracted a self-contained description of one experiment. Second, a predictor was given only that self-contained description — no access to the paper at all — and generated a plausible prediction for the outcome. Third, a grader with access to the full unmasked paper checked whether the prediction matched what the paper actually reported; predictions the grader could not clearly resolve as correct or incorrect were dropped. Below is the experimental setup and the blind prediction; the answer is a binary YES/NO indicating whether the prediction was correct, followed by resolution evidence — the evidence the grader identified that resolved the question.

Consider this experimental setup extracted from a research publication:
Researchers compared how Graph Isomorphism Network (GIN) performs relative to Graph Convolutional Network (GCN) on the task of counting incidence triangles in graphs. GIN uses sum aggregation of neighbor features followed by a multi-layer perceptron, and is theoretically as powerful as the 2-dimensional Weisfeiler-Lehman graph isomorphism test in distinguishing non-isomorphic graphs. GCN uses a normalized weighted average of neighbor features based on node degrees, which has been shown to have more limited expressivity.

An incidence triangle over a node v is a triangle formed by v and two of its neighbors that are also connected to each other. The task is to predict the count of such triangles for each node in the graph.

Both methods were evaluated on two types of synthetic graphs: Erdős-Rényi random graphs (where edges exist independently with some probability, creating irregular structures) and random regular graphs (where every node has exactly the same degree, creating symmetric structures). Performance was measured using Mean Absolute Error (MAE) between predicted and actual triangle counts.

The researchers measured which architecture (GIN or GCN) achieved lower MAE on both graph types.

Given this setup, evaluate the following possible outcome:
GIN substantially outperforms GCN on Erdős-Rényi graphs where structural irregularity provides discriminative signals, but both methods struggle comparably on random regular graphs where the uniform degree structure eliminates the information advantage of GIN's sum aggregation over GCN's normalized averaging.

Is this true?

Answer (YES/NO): NO